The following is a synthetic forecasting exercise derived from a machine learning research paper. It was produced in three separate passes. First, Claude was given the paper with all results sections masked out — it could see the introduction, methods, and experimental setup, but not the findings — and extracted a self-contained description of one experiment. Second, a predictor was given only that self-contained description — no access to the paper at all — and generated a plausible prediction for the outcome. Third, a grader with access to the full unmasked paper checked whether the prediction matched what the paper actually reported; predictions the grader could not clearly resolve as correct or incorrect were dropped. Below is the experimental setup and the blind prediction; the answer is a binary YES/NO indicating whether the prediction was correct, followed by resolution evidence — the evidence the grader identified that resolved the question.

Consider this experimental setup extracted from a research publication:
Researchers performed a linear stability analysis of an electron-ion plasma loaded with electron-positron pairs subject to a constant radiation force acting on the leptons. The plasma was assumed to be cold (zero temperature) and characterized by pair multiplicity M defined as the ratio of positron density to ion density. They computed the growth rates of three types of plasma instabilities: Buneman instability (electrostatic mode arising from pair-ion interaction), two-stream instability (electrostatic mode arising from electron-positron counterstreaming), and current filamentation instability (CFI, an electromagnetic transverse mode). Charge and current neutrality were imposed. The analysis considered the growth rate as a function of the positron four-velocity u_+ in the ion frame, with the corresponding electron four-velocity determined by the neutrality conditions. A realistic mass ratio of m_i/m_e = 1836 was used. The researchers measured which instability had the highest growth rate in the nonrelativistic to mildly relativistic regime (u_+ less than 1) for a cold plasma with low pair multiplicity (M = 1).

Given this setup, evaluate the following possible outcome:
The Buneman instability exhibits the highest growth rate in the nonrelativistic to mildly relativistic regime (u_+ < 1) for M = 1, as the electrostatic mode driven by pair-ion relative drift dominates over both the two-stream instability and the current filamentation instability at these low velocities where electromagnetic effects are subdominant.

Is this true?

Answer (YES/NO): NO